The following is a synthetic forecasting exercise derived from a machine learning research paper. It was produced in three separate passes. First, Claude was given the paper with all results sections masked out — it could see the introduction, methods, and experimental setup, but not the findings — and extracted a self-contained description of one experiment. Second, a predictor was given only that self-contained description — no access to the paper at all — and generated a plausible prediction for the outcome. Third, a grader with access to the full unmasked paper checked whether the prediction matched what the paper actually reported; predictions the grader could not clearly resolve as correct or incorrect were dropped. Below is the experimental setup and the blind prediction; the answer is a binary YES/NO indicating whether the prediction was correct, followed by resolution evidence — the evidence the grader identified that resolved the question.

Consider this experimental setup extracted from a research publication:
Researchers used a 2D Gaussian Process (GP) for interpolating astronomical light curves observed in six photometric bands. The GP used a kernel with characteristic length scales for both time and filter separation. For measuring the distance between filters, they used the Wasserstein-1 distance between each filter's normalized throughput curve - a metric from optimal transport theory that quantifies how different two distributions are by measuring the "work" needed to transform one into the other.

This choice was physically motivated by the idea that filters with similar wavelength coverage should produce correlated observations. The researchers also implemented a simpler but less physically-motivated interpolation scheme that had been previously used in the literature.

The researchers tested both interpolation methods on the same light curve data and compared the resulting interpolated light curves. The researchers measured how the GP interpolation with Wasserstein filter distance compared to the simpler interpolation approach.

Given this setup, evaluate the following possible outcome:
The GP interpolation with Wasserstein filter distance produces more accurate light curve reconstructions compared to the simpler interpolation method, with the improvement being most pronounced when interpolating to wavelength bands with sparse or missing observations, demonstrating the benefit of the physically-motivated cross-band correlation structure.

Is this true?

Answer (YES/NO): NO